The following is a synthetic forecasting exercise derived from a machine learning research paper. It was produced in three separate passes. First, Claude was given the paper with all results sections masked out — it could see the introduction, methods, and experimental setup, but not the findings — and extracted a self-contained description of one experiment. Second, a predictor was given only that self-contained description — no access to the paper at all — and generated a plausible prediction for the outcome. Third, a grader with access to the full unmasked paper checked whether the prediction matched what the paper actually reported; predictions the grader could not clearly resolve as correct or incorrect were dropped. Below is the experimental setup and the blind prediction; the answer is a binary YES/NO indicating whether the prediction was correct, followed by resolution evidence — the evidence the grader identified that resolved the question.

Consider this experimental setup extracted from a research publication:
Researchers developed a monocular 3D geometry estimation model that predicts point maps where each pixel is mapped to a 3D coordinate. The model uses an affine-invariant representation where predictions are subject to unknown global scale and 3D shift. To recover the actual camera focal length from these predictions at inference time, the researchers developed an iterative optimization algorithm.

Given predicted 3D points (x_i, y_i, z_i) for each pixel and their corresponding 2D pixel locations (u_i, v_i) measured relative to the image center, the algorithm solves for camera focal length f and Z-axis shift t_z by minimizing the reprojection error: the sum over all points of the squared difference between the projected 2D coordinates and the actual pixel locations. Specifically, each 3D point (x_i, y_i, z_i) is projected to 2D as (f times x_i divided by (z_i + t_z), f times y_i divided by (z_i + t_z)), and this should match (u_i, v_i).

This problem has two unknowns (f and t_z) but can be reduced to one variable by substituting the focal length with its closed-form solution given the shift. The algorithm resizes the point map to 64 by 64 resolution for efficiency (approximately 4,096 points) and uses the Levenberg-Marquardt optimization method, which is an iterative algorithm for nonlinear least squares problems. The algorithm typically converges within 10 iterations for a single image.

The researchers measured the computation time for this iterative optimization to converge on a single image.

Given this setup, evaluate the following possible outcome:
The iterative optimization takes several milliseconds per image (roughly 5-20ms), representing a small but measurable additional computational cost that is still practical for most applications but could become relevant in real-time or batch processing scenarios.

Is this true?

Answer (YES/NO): NO